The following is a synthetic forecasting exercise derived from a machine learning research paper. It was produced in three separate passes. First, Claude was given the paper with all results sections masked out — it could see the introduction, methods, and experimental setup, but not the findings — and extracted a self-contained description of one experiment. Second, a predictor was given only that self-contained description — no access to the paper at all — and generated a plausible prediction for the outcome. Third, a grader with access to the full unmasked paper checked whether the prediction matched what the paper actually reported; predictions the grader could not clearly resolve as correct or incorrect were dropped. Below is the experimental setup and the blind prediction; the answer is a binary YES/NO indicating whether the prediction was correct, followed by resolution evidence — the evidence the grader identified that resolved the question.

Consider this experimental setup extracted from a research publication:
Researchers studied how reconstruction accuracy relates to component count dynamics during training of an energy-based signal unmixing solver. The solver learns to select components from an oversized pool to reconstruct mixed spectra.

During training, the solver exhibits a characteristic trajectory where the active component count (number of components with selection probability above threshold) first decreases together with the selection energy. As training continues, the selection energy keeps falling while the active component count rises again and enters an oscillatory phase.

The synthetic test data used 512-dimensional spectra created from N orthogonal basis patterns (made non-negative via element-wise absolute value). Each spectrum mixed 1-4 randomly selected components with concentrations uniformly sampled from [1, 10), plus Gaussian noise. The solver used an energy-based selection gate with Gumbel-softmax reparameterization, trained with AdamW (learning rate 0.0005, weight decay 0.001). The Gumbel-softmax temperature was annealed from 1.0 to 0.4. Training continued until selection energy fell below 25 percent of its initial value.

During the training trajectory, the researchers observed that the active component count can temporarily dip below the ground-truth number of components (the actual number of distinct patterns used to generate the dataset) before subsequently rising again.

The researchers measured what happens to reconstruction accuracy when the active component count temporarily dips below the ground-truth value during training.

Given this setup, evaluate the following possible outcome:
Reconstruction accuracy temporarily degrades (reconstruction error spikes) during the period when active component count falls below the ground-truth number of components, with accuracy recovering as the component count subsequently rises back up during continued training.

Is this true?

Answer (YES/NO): YES